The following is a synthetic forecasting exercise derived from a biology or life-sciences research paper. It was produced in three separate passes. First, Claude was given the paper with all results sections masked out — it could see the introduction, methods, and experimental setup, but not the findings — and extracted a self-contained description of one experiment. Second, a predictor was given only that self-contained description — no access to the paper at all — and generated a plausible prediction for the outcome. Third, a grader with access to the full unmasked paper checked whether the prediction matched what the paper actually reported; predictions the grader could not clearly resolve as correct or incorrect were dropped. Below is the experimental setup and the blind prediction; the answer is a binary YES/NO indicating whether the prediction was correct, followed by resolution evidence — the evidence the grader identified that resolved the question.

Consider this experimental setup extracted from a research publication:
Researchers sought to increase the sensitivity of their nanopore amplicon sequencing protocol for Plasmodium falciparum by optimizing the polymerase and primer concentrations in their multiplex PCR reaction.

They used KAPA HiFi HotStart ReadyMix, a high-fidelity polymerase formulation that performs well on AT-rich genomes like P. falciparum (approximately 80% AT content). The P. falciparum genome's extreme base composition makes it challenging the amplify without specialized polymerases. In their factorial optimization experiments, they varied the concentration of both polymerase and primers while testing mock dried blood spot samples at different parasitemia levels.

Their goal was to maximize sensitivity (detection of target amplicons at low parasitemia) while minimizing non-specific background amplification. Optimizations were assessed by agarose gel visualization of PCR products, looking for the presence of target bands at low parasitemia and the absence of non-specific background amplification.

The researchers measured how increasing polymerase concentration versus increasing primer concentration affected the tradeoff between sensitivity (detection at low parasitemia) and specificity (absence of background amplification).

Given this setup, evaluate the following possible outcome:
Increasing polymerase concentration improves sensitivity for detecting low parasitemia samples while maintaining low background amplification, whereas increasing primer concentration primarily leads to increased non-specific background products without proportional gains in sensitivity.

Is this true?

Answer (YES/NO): NO